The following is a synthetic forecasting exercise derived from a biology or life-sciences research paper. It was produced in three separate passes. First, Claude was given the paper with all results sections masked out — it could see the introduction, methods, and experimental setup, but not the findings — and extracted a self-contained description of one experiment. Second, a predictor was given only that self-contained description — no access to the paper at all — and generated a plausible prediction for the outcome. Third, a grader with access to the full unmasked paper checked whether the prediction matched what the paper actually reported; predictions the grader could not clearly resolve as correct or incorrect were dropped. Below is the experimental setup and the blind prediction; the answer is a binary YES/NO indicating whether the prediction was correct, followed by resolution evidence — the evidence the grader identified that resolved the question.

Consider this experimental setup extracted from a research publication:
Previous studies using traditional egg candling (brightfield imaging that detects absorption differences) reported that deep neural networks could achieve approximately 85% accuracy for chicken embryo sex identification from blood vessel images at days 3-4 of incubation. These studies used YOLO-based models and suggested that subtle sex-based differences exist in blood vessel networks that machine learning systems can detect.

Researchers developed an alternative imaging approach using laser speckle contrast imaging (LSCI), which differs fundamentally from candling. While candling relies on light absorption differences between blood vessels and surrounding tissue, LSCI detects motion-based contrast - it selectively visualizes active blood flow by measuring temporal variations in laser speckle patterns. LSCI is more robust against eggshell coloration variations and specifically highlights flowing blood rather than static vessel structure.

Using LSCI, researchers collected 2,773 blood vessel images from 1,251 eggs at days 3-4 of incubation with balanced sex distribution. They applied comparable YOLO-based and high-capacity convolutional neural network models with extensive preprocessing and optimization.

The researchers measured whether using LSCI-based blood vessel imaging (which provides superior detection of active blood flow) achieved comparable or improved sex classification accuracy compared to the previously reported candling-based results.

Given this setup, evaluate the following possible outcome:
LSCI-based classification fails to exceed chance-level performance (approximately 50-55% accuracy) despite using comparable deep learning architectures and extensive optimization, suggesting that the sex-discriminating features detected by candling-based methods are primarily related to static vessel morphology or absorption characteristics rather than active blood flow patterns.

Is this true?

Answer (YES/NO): NO